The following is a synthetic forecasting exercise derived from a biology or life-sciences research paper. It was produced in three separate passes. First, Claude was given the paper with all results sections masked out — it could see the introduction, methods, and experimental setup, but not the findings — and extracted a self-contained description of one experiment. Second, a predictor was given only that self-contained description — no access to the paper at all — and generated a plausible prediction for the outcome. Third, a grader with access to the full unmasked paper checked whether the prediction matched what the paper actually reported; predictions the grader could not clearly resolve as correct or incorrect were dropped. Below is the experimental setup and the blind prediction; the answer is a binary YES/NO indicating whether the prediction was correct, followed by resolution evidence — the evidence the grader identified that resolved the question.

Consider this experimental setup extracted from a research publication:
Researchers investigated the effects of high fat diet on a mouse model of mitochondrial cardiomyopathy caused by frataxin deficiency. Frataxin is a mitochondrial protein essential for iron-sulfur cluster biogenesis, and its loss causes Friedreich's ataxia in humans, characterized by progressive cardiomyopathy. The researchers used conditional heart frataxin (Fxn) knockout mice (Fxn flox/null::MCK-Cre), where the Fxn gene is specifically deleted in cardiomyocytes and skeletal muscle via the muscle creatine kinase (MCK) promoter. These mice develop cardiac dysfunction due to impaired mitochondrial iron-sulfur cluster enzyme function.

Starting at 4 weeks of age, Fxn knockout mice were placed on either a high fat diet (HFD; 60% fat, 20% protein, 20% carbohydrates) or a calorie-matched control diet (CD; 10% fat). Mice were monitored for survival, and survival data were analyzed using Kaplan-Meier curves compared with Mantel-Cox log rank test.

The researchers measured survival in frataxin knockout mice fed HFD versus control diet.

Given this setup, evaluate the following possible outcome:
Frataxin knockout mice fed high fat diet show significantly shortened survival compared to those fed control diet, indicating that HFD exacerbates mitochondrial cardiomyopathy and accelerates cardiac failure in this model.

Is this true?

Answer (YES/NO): NO